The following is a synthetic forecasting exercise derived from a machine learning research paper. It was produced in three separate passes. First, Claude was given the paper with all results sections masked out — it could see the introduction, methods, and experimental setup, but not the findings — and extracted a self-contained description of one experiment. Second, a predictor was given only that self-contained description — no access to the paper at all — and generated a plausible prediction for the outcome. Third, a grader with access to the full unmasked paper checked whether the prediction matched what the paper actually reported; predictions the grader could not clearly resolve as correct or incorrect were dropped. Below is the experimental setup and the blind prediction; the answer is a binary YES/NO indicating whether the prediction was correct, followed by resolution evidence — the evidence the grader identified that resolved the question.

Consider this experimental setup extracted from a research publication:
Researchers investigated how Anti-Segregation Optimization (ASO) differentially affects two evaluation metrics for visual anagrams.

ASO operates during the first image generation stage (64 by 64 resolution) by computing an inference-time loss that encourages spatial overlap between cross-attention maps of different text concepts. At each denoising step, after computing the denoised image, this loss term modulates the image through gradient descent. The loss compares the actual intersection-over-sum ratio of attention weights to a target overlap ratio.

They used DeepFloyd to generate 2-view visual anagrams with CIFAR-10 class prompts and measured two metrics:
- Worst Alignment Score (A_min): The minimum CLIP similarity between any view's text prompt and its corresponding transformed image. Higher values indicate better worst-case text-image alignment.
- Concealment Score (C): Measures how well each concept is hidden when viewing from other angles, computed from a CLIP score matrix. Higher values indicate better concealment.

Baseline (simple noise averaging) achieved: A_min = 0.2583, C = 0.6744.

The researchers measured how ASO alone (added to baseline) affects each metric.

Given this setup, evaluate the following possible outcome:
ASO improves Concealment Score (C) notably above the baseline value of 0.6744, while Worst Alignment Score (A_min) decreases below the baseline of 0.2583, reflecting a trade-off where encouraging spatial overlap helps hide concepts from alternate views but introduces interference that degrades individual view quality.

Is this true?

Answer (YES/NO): NO